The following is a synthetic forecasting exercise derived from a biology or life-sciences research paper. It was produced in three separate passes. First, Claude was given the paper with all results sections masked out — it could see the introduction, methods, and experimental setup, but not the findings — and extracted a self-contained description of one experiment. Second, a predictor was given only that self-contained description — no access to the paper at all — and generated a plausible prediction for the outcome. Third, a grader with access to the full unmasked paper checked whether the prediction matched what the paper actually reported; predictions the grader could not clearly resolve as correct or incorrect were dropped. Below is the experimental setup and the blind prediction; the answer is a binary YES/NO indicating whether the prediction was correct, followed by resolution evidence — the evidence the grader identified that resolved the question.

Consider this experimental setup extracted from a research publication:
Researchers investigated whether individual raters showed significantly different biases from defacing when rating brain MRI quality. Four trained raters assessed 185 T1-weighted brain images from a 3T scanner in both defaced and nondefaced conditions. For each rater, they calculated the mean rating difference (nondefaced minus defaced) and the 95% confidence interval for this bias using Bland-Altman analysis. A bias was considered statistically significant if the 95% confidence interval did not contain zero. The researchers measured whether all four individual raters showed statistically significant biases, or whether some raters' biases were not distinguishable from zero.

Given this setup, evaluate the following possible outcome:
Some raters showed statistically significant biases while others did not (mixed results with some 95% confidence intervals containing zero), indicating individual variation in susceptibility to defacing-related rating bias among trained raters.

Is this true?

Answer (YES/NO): YES